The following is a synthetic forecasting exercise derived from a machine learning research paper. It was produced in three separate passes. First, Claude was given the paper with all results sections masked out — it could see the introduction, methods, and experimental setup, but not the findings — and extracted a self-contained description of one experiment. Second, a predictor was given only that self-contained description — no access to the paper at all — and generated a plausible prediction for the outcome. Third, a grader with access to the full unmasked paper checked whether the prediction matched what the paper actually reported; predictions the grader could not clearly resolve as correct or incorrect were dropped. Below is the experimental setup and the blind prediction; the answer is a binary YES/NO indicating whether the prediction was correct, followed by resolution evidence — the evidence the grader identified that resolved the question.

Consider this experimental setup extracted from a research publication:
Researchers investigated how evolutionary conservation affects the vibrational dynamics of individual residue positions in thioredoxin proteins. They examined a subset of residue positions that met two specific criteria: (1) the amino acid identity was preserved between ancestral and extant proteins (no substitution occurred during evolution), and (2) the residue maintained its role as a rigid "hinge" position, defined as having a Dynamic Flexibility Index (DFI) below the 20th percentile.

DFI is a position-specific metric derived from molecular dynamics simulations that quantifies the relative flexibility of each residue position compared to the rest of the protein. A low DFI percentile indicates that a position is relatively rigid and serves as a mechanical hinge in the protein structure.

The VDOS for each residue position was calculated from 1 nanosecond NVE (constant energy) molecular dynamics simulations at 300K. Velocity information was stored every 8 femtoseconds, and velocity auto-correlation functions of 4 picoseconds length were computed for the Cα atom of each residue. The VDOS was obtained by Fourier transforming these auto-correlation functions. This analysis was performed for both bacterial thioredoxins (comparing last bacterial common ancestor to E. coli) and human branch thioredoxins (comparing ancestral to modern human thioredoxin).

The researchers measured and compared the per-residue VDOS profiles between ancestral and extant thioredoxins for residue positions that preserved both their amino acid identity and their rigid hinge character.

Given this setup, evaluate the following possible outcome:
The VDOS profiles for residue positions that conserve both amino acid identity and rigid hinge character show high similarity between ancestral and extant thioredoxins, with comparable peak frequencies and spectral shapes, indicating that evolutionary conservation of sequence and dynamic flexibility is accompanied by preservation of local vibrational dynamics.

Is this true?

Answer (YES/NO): YES